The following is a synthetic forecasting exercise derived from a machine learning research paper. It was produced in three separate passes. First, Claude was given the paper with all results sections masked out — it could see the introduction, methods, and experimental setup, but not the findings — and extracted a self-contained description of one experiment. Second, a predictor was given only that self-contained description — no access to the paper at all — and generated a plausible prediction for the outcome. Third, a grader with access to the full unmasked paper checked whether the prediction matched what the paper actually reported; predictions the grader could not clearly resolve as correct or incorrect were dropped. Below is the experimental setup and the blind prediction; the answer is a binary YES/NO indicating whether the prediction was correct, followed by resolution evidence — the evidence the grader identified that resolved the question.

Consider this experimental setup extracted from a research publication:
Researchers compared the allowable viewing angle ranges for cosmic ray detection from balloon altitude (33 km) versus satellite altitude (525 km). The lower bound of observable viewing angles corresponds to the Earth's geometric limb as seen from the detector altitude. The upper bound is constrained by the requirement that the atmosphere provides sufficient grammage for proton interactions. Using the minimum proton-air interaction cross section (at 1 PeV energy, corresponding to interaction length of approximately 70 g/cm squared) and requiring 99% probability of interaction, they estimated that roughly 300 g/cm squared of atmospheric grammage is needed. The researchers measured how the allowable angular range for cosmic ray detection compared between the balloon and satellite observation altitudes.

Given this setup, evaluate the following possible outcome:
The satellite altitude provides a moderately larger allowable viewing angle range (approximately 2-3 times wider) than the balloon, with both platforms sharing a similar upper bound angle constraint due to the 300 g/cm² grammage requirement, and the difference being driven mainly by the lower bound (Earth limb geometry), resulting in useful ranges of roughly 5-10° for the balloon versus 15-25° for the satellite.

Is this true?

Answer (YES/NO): NO